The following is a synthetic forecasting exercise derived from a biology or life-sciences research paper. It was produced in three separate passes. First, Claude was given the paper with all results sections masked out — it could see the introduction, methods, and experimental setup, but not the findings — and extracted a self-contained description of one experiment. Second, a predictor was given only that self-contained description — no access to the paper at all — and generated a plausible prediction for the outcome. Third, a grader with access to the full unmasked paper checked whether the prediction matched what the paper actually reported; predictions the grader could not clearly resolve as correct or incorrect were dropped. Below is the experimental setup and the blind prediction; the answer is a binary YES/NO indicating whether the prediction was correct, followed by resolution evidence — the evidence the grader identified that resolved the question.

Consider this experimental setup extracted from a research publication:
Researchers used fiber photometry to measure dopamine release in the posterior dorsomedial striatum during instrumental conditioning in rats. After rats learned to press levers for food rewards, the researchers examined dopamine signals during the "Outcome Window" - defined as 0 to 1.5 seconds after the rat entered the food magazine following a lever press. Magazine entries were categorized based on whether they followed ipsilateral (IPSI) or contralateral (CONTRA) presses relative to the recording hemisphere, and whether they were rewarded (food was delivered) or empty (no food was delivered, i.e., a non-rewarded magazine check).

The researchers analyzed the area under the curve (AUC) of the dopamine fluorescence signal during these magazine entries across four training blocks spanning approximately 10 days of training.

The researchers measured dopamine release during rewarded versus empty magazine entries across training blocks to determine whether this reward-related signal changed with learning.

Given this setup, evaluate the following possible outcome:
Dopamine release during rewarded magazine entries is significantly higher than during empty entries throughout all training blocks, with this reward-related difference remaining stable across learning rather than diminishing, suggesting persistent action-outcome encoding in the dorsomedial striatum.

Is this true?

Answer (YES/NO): NO